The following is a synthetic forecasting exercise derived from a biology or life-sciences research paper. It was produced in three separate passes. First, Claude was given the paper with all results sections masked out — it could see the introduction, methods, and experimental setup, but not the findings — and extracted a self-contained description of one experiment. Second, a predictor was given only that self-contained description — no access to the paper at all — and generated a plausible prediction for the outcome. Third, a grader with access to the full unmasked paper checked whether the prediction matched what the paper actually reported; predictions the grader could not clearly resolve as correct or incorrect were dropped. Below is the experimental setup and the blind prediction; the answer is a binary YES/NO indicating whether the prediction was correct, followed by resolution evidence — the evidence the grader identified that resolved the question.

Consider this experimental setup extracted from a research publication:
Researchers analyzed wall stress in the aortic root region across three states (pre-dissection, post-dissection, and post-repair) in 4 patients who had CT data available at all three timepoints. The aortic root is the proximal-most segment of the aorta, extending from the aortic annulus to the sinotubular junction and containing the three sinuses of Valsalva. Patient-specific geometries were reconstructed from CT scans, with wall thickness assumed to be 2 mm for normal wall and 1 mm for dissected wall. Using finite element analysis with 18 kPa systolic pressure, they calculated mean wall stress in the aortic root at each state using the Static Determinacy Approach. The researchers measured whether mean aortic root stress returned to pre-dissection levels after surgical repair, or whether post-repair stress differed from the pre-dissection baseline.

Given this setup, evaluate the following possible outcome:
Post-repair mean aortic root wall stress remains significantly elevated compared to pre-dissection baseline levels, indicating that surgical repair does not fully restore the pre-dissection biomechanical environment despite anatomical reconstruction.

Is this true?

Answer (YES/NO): NO